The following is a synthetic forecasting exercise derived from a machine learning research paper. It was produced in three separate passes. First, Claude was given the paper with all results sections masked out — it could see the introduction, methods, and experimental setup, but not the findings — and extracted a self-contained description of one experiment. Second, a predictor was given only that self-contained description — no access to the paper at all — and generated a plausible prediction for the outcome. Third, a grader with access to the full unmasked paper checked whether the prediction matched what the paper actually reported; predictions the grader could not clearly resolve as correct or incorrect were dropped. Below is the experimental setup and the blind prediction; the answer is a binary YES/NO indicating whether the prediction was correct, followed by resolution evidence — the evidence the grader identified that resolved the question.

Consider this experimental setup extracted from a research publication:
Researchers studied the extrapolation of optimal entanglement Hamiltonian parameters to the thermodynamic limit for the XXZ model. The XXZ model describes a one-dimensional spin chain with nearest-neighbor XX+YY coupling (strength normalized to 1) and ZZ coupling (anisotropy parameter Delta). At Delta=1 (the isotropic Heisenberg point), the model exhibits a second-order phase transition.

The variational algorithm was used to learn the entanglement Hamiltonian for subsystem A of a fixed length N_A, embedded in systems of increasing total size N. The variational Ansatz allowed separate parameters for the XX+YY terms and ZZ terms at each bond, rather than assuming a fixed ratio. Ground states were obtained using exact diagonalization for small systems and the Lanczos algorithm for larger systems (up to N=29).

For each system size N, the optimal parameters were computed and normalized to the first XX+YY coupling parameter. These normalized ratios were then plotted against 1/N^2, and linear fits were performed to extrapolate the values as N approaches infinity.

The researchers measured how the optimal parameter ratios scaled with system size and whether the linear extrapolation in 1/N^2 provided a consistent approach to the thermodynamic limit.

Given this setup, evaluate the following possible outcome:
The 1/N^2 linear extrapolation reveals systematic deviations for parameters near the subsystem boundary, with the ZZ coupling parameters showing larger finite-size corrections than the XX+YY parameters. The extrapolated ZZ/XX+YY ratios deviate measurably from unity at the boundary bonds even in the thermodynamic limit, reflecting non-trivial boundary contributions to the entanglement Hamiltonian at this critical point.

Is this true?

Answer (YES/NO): NO